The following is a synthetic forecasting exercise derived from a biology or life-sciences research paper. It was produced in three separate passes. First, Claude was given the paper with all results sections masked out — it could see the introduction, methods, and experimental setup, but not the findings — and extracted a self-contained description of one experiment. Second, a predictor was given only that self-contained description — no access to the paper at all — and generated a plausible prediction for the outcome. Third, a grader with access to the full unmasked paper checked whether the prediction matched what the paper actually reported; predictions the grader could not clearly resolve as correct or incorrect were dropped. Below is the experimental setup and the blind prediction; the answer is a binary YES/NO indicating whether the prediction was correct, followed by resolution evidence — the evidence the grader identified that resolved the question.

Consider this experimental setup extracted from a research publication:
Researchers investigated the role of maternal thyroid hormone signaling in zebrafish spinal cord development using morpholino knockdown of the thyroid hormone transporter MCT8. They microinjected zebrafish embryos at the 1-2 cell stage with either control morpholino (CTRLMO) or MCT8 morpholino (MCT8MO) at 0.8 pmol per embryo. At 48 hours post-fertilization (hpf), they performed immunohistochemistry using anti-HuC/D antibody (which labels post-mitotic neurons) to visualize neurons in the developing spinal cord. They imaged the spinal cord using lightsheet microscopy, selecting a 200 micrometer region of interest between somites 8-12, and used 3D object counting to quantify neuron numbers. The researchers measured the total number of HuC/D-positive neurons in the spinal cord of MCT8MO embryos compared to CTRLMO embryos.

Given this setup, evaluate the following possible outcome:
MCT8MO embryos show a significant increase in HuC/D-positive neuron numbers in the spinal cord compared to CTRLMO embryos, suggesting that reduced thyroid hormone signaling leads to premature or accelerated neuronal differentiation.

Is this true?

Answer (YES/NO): NO